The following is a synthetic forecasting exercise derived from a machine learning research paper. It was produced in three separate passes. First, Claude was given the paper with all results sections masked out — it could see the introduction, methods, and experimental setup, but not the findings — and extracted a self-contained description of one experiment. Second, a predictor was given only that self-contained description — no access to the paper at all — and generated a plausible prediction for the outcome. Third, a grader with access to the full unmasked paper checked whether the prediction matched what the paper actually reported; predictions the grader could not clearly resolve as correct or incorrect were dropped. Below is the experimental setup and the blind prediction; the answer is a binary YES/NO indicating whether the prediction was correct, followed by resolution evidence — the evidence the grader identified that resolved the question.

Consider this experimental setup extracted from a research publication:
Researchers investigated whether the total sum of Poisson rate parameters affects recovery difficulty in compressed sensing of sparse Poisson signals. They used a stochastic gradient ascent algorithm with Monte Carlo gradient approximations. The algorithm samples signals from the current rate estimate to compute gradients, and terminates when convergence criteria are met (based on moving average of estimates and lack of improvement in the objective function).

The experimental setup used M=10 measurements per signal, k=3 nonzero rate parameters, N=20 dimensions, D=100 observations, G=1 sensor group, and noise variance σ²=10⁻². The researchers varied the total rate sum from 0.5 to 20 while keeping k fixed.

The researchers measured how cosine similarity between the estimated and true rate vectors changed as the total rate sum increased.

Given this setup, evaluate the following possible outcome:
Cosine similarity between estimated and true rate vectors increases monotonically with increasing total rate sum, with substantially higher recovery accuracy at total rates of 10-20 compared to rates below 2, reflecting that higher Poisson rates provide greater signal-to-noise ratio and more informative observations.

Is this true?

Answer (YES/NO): NO